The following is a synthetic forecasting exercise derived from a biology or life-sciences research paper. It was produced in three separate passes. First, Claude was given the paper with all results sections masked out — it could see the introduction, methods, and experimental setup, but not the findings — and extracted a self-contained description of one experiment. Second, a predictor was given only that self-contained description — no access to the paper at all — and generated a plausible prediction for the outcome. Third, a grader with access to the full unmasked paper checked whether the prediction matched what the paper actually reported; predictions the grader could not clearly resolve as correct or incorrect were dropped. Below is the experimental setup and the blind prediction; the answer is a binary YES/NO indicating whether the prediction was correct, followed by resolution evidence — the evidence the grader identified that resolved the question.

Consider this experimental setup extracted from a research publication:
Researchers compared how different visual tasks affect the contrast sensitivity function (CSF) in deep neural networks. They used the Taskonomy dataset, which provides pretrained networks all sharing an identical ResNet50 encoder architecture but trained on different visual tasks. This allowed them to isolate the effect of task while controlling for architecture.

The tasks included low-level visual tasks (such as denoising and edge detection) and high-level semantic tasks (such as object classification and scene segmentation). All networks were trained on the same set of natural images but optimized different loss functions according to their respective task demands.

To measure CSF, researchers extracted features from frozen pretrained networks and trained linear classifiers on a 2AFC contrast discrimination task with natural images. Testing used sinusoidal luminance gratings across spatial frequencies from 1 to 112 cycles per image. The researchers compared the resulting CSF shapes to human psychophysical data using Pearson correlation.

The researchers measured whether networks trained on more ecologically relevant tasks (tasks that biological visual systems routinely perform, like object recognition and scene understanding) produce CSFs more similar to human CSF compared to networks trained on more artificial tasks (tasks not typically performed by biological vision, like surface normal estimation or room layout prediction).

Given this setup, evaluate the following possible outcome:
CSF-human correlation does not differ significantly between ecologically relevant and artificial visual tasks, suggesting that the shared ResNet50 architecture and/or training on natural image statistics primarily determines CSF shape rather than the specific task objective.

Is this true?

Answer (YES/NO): NO